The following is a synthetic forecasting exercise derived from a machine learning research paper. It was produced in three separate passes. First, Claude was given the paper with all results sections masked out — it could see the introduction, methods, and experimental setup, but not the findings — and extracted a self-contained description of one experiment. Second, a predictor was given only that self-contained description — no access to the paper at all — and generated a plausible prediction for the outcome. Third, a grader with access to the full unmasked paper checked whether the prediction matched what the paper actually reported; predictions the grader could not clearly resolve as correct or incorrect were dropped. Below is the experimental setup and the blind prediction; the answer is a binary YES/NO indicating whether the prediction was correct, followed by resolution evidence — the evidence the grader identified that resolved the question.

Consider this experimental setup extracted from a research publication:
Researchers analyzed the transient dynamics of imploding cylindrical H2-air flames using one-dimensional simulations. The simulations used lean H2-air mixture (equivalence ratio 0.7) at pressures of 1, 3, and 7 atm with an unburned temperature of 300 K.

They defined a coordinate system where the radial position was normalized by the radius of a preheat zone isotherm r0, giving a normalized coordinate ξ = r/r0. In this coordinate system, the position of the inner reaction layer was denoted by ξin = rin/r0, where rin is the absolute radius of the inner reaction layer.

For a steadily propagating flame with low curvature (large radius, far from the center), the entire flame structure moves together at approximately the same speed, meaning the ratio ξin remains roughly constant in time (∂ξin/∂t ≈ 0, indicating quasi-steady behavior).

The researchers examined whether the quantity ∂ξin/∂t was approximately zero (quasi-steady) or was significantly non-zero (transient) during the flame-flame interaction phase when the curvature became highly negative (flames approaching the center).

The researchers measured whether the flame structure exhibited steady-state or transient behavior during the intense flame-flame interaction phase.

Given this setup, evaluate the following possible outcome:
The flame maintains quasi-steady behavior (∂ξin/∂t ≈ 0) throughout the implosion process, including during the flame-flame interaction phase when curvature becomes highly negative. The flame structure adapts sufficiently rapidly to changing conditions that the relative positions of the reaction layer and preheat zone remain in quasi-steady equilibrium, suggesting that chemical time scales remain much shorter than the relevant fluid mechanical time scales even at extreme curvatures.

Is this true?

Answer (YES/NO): NO